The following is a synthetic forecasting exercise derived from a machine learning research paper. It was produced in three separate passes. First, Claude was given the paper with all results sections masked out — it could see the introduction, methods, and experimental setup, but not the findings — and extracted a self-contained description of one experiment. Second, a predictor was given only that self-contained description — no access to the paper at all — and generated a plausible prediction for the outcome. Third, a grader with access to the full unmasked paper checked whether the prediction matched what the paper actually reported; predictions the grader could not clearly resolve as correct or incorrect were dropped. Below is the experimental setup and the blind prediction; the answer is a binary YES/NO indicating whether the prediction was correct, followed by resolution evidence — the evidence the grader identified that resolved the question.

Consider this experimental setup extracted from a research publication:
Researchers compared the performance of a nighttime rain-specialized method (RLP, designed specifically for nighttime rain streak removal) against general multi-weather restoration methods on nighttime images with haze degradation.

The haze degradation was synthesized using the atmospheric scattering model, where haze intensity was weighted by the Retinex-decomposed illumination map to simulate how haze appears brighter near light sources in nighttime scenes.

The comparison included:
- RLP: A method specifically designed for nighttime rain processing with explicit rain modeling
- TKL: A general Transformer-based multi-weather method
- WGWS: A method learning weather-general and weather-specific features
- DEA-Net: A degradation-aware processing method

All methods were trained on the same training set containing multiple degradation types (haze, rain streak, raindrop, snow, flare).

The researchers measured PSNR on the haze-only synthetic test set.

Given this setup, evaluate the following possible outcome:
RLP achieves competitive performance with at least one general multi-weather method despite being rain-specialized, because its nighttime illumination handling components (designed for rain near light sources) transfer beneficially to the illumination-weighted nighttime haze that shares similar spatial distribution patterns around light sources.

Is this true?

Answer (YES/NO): NO